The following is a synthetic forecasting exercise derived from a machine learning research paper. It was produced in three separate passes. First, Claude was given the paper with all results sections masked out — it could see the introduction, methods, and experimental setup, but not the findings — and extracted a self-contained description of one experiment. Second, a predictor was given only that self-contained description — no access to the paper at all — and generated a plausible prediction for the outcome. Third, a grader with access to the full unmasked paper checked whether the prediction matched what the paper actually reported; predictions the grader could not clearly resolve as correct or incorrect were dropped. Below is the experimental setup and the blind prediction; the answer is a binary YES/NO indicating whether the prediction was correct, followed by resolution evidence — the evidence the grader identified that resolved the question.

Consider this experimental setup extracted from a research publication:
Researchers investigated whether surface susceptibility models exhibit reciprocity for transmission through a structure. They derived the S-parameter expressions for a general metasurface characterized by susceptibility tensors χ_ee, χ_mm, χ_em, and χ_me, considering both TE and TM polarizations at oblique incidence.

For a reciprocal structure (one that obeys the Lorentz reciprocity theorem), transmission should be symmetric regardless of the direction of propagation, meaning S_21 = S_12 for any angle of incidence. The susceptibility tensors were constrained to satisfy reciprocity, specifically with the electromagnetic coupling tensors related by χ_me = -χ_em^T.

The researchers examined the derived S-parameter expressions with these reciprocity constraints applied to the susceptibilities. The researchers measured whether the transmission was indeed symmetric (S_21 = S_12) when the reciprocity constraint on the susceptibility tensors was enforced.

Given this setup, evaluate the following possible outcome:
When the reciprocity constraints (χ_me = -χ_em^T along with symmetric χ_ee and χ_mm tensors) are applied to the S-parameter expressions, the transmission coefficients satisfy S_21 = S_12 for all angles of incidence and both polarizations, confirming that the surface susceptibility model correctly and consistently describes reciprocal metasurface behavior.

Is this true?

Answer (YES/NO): YES